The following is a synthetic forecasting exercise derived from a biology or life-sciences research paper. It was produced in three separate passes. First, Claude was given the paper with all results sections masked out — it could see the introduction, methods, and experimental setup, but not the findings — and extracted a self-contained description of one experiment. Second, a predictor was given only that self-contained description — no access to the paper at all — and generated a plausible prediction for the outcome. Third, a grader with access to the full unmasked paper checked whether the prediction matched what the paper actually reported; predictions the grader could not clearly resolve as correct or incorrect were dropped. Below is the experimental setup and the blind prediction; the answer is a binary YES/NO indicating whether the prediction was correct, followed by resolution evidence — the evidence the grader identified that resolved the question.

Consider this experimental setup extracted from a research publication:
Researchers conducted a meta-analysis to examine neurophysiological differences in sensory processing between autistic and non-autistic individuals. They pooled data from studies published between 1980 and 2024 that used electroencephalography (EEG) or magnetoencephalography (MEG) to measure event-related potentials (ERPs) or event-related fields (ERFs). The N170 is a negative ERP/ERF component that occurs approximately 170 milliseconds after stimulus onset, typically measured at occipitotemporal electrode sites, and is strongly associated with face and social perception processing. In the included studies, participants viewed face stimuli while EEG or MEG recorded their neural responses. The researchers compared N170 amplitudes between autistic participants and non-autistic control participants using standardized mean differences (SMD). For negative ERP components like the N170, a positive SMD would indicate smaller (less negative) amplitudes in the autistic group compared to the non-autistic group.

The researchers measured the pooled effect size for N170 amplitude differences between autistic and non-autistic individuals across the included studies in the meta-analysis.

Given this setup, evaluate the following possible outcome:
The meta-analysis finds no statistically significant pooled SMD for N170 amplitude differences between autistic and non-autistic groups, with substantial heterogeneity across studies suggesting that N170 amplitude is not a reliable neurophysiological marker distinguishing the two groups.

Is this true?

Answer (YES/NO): YES